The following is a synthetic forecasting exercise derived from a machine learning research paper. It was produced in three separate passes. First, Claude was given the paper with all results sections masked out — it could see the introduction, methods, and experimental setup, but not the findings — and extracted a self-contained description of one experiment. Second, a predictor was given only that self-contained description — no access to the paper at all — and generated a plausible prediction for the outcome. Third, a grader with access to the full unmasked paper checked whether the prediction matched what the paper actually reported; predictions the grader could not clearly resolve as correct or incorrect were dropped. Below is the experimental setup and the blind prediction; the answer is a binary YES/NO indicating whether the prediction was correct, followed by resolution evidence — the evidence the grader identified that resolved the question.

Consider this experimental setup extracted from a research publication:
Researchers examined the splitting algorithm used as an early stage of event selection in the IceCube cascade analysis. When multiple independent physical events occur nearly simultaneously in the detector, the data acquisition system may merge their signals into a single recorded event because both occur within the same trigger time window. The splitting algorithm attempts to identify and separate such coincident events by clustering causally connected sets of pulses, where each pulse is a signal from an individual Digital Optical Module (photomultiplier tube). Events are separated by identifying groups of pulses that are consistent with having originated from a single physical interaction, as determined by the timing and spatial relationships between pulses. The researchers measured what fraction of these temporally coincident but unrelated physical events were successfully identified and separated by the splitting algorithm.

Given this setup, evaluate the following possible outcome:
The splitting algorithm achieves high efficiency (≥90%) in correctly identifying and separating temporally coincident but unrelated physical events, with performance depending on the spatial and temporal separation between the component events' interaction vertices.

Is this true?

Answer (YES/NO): NO